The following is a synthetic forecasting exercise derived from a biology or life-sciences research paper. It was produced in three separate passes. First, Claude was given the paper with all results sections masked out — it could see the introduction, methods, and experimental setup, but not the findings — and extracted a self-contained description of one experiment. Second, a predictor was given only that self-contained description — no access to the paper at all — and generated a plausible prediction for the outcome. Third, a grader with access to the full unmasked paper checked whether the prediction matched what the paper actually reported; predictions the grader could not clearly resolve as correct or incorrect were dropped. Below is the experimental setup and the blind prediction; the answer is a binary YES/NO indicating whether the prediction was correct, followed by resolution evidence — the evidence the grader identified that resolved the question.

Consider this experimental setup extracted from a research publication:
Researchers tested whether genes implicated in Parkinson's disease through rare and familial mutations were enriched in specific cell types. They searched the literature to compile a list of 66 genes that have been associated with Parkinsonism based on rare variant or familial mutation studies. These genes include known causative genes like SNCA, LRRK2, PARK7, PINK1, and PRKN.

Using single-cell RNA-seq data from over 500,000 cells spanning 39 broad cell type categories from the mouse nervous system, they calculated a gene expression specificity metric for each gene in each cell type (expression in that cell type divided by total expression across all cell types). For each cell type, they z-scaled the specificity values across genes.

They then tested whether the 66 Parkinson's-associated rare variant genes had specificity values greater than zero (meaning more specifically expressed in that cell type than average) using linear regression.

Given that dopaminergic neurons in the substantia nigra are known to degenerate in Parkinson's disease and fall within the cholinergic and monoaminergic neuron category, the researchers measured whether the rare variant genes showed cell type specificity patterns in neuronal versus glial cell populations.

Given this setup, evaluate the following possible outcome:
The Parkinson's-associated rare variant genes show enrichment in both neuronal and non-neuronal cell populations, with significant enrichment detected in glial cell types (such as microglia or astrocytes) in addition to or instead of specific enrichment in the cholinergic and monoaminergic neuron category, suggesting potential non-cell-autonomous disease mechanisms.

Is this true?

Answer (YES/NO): NO